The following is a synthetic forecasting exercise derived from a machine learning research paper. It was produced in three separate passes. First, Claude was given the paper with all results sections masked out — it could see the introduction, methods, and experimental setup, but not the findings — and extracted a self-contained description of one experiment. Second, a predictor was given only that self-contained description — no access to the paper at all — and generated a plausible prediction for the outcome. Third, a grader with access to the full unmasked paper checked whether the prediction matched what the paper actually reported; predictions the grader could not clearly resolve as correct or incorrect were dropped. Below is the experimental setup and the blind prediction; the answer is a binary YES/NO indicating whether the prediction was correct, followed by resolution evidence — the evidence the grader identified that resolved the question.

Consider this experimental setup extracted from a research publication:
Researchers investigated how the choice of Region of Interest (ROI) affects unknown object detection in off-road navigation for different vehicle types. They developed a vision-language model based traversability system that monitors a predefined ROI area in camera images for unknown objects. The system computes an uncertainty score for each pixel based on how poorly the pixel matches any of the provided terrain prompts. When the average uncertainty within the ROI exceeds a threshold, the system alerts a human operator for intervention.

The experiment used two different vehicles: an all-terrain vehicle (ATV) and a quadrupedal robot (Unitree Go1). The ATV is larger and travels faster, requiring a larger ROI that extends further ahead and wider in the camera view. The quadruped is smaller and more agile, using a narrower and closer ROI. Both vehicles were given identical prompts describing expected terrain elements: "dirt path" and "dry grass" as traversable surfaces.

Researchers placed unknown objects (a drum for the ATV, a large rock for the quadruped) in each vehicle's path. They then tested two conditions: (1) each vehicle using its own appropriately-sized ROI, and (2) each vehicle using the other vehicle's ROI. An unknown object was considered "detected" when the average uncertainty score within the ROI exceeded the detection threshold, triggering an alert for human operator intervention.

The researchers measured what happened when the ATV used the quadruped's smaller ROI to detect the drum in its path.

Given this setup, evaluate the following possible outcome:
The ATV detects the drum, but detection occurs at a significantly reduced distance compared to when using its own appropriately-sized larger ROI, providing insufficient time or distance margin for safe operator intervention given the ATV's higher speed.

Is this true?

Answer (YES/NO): YES